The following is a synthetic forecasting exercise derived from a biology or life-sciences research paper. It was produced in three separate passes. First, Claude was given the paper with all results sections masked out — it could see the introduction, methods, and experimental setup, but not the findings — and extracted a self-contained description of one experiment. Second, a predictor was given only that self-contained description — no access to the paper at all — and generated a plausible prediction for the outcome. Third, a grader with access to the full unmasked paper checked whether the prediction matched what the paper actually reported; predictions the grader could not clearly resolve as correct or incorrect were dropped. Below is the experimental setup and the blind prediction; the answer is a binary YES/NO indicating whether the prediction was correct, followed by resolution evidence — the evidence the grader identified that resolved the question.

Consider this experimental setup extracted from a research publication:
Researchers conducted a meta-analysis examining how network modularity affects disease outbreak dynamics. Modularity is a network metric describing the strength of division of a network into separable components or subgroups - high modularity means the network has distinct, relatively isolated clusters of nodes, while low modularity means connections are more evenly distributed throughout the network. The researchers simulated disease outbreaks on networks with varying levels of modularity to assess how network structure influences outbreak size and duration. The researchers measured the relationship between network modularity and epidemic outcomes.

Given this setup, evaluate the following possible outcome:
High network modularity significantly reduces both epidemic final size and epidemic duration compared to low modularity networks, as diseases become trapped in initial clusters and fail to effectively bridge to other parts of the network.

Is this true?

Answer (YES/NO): NO